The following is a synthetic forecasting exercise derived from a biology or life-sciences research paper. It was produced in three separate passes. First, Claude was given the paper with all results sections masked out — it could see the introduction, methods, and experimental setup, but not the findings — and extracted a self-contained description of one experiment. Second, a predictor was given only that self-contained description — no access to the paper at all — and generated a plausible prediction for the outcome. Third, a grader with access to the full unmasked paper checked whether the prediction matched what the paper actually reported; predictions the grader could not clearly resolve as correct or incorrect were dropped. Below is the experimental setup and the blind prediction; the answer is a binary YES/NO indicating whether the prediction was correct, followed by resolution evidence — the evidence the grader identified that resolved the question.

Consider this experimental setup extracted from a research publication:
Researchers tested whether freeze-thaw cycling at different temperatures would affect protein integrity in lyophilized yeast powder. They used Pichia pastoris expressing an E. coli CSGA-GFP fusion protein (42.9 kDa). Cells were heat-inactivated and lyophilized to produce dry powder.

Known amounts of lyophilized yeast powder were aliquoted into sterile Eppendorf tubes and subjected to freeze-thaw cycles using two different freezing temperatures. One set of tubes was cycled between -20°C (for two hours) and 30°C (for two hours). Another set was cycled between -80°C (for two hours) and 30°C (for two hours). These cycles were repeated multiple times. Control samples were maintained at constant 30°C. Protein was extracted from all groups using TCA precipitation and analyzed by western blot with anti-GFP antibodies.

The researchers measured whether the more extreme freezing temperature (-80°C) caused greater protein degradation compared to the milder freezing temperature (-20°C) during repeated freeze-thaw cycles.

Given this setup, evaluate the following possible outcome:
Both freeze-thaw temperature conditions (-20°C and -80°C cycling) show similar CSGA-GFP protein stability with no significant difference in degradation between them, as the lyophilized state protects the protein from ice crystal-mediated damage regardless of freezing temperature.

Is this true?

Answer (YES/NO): YES